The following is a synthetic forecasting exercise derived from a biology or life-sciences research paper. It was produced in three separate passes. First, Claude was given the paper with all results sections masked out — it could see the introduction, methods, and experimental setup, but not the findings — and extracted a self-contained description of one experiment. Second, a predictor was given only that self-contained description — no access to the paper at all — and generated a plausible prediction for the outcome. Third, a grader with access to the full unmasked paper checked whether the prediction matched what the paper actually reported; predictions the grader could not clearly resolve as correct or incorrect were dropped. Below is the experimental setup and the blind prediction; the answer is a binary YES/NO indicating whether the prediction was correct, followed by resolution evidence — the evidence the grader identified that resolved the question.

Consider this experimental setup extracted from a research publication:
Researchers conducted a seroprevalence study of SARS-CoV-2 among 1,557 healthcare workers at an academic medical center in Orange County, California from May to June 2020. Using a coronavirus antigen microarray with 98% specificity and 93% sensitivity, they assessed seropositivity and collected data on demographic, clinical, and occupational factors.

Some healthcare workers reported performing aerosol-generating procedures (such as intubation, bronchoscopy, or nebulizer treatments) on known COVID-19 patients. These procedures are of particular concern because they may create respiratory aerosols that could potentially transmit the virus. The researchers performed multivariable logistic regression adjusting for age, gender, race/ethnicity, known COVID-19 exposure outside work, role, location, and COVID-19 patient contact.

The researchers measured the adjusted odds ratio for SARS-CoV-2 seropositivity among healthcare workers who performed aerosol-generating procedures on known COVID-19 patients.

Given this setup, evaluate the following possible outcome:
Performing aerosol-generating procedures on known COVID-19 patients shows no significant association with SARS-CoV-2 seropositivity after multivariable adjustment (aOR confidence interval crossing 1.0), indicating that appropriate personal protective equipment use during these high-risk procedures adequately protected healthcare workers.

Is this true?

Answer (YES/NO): YES